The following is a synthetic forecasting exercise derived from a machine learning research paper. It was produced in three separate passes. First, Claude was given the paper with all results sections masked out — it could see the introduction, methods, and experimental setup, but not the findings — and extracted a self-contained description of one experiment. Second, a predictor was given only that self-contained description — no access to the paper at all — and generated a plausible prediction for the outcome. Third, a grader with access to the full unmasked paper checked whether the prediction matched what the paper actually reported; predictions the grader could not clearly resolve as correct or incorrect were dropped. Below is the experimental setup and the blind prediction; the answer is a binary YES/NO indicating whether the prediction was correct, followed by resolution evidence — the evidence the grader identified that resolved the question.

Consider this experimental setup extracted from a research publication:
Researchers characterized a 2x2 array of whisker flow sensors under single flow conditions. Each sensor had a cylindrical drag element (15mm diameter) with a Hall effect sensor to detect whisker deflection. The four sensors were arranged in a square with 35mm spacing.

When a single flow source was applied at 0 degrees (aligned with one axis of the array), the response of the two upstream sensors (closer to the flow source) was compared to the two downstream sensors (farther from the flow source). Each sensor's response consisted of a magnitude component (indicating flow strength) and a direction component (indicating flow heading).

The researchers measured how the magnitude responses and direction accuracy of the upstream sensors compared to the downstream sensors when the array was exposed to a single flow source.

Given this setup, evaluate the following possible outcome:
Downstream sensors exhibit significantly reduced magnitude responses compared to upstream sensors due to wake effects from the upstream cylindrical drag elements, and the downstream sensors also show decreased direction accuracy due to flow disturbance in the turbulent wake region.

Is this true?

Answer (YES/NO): YES